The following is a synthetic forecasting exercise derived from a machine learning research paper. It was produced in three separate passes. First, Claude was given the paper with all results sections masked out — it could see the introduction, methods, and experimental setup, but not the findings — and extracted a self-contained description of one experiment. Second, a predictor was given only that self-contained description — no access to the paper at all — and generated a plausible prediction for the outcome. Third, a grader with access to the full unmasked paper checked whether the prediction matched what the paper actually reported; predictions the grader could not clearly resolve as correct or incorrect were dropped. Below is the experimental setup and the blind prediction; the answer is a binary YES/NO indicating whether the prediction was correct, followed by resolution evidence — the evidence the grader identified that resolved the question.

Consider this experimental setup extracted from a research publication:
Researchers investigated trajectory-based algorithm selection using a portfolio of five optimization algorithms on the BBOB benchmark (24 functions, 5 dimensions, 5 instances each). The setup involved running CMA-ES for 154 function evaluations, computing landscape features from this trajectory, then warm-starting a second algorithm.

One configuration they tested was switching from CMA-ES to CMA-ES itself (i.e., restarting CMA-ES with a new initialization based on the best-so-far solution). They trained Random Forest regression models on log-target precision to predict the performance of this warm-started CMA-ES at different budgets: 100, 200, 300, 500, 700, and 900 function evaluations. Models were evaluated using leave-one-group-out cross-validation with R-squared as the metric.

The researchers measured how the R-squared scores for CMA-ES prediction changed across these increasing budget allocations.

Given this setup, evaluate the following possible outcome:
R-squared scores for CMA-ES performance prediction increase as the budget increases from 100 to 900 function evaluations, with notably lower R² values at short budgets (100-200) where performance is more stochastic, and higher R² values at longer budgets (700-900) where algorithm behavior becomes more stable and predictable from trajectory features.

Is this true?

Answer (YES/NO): NO